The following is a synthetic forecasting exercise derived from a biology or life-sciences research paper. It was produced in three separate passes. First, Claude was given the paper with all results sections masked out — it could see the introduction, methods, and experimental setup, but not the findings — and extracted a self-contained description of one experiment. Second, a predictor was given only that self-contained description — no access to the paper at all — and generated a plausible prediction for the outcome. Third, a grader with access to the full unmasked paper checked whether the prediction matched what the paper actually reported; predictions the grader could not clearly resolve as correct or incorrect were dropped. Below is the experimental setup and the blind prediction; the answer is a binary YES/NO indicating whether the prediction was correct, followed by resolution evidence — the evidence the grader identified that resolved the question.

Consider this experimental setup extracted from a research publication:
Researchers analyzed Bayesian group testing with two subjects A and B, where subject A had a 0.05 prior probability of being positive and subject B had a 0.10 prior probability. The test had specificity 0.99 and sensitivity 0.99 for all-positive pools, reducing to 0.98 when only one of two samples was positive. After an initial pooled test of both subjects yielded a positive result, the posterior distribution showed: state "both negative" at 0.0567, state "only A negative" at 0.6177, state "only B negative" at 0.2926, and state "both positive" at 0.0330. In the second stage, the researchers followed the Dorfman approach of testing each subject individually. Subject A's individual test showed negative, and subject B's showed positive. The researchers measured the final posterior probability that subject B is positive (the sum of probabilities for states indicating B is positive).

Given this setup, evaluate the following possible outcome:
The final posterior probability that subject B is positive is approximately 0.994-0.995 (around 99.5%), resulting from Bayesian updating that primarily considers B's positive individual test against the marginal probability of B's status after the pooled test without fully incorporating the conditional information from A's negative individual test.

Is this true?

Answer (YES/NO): NO